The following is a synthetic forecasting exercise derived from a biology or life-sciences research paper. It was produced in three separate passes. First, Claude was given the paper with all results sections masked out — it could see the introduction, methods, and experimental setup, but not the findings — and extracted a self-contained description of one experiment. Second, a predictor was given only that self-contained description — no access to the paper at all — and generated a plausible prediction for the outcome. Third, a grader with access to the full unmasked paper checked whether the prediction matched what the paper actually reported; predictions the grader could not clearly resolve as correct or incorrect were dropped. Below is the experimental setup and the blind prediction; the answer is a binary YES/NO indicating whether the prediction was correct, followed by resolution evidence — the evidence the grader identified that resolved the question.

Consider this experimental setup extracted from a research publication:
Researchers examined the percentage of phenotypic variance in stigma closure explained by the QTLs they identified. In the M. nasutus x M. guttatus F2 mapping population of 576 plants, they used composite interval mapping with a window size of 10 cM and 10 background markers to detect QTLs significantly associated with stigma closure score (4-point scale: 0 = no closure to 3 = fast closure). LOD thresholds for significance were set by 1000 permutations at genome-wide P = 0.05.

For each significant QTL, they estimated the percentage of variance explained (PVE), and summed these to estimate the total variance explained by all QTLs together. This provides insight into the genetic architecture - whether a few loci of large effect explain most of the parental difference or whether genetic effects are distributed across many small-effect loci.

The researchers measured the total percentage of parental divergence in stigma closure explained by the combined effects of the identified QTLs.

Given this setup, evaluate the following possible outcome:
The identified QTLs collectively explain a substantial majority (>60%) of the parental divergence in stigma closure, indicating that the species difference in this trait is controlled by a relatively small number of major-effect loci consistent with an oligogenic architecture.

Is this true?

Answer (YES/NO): YES